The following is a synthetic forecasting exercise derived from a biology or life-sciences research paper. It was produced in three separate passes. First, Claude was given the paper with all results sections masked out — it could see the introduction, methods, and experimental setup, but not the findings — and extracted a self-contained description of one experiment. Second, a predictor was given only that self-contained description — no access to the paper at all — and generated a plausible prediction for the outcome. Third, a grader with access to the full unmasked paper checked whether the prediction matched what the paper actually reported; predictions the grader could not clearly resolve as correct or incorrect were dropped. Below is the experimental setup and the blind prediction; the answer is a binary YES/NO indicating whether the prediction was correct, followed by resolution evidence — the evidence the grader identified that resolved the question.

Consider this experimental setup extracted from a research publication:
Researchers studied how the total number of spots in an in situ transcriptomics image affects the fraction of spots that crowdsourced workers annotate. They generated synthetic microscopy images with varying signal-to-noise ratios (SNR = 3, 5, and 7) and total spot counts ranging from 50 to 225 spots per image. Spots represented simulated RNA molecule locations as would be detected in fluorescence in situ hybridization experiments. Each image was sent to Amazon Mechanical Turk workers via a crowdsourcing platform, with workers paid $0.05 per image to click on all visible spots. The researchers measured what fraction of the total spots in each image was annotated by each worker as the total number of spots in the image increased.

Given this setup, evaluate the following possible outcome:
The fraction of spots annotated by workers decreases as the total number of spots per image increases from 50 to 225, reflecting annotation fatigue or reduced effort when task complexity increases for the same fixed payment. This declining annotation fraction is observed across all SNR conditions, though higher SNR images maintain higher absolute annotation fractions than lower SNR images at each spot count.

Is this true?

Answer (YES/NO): NO